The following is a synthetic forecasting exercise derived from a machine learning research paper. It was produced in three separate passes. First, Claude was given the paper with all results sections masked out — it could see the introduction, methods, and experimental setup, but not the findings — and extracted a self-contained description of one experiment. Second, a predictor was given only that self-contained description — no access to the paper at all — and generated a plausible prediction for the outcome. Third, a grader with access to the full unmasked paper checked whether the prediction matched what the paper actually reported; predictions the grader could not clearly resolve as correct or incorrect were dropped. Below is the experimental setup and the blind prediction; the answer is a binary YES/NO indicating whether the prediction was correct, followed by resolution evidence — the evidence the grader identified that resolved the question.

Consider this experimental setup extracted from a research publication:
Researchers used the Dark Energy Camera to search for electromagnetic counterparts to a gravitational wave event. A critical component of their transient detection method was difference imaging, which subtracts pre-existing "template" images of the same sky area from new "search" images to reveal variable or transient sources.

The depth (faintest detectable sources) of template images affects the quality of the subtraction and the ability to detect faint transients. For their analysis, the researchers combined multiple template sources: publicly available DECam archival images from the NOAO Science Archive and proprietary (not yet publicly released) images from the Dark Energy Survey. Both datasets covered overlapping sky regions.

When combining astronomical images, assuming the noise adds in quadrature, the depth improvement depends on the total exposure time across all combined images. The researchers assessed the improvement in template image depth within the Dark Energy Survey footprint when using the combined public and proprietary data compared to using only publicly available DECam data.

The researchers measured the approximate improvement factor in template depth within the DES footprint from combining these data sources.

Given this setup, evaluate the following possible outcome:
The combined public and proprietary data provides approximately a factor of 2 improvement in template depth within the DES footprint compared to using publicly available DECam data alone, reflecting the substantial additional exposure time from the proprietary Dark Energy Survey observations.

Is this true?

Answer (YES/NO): NO